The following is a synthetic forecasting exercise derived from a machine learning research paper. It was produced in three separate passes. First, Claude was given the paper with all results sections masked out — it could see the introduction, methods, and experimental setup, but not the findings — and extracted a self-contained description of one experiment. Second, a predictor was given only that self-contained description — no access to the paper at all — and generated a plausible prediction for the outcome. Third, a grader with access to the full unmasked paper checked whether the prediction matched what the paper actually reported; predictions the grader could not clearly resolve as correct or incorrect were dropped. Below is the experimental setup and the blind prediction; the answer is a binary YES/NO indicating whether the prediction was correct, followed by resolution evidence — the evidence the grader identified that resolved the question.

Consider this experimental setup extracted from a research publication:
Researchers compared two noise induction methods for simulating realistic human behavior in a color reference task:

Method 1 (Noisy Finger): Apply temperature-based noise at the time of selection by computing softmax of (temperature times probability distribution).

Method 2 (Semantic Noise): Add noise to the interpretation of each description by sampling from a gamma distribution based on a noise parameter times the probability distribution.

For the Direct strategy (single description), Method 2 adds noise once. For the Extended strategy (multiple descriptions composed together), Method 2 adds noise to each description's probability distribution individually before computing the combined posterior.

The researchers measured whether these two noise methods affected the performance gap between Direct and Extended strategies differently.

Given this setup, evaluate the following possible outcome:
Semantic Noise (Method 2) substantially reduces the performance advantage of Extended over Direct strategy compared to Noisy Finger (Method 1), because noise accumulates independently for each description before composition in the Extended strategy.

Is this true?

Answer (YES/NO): NO